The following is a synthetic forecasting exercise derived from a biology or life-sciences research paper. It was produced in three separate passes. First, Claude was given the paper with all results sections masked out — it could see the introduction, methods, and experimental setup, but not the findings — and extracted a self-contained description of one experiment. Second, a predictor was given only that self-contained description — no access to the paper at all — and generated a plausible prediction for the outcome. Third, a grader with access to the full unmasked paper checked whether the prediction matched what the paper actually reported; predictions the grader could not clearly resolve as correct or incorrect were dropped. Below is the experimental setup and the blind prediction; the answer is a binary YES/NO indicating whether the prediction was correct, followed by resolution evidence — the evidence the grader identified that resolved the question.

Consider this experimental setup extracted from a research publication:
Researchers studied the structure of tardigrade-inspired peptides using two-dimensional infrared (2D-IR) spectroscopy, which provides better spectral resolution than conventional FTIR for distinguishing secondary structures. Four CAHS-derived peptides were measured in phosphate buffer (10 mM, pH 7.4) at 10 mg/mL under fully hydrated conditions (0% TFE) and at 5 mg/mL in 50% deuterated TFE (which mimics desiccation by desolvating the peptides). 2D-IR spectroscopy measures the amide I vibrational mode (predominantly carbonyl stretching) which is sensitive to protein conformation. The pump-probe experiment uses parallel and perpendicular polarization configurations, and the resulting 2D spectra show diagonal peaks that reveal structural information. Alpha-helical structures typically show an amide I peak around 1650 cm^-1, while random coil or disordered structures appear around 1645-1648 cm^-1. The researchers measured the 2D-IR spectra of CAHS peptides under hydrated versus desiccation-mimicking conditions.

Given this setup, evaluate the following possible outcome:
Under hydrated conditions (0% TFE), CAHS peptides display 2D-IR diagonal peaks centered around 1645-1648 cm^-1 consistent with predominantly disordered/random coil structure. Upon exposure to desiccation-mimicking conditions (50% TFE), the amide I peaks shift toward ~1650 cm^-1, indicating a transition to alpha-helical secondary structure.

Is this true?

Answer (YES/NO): YES